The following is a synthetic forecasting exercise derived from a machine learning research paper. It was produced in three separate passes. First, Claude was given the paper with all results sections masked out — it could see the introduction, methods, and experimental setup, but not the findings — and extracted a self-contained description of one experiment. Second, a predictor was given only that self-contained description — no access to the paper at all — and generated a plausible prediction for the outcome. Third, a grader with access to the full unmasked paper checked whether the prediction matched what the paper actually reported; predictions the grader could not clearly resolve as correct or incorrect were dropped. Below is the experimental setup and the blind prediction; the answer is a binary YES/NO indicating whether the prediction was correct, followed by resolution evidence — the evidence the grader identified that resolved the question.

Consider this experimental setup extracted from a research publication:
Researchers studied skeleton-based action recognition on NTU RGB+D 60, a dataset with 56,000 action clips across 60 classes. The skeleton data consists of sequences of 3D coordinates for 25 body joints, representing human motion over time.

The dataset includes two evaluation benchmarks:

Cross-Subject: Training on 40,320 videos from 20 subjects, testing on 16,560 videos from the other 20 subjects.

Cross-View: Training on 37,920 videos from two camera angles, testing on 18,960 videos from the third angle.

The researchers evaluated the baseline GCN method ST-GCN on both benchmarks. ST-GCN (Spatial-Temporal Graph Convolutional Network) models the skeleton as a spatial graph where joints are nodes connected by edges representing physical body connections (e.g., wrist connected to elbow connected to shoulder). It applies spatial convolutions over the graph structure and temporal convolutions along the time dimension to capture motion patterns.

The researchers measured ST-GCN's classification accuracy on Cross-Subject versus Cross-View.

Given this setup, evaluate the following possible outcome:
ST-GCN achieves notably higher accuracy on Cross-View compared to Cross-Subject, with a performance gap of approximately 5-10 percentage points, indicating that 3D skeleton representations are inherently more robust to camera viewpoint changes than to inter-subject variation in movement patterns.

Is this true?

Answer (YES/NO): YES